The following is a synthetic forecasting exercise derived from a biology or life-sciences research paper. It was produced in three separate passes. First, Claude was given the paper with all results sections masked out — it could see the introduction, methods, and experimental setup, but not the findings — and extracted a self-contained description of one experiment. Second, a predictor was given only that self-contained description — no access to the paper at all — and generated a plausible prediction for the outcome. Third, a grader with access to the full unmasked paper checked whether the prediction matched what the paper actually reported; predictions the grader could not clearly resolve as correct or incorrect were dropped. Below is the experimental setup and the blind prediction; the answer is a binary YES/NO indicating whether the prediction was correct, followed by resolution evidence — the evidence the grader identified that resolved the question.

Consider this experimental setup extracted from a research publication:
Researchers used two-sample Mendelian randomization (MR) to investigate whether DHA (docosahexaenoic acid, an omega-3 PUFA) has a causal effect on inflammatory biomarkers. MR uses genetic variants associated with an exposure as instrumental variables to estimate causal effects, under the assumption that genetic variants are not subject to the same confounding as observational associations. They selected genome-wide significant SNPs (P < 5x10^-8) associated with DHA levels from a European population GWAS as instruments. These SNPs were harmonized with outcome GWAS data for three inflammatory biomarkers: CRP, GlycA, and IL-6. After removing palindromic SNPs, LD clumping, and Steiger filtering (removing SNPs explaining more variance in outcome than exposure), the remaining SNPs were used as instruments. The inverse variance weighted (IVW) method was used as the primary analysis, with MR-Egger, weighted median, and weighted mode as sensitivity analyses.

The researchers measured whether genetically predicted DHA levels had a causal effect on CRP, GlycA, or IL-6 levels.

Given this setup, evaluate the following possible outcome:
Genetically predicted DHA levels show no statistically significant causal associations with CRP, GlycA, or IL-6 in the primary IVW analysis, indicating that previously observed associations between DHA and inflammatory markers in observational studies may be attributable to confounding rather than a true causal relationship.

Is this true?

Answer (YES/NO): YES